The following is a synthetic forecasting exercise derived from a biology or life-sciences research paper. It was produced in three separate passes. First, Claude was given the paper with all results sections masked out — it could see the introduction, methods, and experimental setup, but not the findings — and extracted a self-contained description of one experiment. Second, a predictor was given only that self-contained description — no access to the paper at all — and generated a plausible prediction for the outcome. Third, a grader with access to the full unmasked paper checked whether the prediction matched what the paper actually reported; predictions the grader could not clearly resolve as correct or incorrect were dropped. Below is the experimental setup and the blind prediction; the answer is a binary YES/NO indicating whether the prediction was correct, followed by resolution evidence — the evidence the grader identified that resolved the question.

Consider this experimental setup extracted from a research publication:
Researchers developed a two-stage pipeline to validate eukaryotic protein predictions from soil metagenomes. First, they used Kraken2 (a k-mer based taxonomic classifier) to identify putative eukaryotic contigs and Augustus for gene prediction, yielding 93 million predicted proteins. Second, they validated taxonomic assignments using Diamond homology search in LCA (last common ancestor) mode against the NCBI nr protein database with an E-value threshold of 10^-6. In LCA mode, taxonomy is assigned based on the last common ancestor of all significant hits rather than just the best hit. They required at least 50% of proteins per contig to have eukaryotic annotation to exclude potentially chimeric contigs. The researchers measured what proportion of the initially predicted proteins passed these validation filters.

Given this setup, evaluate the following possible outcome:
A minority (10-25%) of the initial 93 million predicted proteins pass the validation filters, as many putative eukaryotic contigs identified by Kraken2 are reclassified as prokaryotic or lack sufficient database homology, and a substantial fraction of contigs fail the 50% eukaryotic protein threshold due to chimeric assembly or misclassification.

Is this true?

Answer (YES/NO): NO